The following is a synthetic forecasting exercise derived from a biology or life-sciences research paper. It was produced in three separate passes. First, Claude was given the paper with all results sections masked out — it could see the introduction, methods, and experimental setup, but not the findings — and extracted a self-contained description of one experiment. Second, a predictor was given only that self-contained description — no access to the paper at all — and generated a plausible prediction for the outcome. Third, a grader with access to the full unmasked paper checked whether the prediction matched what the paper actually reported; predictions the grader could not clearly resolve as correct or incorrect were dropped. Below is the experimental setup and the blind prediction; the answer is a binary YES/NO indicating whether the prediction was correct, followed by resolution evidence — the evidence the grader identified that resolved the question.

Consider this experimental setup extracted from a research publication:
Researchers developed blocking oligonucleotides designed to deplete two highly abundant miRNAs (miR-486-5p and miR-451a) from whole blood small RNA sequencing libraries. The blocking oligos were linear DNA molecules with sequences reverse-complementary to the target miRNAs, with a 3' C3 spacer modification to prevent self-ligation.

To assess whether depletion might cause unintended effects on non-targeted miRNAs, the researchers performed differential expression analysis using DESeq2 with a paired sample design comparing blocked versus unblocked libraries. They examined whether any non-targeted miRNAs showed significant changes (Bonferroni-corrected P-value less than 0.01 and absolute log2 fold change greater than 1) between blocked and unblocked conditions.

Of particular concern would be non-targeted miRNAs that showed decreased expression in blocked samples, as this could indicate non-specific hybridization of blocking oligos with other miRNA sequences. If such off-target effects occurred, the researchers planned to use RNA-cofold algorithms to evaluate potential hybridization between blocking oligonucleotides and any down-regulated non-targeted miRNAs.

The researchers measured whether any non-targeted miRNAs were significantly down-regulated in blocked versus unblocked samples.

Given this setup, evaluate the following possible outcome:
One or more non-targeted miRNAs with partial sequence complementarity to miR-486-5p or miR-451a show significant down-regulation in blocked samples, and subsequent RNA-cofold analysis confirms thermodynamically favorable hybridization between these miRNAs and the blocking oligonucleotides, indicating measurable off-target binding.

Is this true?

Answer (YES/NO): YES